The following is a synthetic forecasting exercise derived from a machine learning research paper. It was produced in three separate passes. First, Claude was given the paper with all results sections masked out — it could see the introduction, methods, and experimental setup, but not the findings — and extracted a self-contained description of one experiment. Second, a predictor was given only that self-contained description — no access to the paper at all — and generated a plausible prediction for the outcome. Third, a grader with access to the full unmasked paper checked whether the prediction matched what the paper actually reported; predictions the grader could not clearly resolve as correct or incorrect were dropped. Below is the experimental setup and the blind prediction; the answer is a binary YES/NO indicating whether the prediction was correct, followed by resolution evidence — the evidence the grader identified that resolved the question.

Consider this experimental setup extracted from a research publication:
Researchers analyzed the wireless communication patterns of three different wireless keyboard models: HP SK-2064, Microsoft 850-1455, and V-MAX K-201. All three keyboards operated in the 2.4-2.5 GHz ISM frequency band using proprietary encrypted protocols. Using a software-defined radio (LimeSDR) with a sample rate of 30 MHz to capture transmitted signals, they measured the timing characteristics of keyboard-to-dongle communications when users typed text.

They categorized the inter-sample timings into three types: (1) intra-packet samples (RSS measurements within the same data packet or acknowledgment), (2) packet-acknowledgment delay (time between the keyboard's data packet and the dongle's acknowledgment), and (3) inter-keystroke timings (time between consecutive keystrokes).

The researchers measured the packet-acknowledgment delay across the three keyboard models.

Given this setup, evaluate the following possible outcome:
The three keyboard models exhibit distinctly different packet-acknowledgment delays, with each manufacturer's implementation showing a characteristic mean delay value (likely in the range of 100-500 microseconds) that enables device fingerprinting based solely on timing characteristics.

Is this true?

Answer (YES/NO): NO